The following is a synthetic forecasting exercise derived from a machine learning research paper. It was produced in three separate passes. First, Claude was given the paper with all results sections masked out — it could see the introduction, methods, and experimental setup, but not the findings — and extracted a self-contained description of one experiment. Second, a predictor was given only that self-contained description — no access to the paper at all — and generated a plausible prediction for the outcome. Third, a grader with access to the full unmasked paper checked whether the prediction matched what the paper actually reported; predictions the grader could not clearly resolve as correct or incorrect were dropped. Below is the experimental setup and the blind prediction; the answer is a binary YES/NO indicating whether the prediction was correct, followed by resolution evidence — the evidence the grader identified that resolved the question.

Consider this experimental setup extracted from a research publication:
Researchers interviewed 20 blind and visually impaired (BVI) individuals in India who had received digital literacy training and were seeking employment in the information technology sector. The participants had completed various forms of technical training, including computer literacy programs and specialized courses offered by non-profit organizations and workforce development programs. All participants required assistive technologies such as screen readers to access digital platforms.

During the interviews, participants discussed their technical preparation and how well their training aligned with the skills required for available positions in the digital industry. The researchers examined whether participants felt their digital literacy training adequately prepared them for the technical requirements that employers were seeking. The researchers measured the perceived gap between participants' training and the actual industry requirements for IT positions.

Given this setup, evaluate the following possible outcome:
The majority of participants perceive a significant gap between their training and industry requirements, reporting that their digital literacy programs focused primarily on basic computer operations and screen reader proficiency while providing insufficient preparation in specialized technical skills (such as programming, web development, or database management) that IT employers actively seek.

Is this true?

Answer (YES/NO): NO